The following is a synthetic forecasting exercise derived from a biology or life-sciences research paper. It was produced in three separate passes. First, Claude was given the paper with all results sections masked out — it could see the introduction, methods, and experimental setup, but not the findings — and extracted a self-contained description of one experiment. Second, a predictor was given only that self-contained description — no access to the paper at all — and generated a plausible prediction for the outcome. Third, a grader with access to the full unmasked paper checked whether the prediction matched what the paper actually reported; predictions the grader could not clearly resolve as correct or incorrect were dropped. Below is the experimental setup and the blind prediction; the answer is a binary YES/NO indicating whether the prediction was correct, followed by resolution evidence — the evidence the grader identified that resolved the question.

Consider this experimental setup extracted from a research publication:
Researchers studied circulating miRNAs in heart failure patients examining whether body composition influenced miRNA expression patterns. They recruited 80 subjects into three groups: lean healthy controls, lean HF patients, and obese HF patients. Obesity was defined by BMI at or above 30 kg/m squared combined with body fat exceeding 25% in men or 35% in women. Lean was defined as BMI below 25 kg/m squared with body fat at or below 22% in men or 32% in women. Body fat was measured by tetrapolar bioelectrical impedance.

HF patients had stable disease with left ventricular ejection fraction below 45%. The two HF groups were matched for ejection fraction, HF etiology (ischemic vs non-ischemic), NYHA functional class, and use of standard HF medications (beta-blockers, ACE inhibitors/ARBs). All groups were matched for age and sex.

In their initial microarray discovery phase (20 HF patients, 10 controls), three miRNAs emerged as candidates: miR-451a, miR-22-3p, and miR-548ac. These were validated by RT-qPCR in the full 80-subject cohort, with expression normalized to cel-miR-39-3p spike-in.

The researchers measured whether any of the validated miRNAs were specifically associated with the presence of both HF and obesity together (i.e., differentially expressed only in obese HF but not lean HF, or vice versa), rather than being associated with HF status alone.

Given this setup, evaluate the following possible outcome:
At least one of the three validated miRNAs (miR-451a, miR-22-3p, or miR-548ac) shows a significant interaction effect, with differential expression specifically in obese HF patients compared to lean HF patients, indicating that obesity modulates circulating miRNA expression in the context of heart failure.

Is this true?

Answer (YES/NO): NO